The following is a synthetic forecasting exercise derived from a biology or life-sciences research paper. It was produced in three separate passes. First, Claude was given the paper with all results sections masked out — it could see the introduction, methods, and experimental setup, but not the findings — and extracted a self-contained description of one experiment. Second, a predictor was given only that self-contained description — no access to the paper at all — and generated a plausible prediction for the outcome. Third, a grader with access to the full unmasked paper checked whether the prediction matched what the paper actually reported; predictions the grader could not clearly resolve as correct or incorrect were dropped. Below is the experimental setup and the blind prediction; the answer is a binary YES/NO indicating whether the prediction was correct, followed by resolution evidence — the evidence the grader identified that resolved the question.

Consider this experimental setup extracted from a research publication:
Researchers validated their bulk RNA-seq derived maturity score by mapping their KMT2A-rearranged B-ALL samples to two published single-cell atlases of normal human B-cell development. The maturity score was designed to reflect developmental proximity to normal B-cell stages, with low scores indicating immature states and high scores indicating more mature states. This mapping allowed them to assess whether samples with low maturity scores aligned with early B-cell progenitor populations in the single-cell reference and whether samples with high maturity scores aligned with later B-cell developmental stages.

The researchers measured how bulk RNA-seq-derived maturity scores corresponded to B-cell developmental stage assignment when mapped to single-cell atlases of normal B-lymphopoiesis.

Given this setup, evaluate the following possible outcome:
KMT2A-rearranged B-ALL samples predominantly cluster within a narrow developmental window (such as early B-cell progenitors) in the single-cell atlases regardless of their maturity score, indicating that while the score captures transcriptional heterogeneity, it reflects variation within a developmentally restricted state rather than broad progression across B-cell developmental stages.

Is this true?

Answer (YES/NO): NO